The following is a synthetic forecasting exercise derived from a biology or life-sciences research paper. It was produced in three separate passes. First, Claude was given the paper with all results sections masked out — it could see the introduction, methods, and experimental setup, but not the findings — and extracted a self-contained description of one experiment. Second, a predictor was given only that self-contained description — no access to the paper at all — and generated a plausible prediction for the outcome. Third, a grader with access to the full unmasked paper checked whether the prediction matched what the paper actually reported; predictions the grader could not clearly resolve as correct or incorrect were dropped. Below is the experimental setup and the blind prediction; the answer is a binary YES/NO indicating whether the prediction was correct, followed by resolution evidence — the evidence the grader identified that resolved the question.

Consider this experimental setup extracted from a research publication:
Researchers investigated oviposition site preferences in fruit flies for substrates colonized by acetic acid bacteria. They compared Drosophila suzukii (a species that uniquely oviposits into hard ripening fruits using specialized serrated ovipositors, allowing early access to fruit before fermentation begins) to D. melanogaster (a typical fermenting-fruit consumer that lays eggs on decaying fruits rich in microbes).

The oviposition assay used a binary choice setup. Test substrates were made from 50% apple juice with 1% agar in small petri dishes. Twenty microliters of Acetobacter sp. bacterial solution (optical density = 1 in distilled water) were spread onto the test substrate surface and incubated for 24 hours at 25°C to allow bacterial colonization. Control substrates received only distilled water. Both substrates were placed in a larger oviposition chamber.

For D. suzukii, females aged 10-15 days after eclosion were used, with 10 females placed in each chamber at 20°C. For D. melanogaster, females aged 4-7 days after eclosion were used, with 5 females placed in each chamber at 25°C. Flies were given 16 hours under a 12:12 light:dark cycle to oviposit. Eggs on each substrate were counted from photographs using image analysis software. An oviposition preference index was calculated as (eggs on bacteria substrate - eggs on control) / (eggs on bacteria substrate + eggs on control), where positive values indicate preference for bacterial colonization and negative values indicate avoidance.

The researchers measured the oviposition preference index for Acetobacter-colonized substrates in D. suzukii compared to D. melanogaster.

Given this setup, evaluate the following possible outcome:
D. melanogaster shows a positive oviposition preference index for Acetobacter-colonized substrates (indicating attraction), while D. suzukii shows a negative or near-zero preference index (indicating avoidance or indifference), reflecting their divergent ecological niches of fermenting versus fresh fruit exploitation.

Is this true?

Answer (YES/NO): YES